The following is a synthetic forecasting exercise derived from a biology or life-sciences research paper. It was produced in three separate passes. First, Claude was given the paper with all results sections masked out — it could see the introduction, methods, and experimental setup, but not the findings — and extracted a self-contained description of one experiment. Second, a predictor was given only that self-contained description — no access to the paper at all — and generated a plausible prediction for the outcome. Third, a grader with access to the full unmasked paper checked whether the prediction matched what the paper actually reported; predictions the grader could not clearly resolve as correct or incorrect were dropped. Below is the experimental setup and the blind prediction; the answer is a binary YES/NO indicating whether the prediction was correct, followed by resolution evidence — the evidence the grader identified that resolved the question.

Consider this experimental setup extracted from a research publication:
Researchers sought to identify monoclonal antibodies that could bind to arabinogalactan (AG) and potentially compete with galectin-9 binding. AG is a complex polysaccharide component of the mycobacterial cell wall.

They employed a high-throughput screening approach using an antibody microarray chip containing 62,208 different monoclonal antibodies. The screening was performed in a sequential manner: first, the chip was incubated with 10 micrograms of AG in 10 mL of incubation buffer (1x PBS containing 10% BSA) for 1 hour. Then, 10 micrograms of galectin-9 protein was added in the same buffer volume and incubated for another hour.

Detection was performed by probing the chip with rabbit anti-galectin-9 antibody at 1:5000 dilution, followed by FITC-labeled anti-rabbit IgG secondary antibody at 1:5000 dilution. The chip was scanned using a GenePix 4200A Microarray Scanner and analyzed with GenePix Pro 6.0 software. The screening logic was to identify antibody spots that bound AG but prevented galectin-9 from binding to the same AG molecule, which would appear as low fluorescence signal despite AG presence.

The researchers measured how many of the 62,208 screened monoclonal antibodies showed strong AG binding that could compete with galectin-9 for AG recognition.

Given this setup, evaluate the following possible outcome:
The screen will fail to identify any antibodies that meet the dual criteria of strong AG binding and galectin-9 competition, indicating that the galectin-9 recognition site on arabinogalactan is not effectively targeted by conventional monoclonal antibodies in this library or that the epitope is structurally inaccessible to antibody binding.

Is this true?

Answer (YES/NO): NO